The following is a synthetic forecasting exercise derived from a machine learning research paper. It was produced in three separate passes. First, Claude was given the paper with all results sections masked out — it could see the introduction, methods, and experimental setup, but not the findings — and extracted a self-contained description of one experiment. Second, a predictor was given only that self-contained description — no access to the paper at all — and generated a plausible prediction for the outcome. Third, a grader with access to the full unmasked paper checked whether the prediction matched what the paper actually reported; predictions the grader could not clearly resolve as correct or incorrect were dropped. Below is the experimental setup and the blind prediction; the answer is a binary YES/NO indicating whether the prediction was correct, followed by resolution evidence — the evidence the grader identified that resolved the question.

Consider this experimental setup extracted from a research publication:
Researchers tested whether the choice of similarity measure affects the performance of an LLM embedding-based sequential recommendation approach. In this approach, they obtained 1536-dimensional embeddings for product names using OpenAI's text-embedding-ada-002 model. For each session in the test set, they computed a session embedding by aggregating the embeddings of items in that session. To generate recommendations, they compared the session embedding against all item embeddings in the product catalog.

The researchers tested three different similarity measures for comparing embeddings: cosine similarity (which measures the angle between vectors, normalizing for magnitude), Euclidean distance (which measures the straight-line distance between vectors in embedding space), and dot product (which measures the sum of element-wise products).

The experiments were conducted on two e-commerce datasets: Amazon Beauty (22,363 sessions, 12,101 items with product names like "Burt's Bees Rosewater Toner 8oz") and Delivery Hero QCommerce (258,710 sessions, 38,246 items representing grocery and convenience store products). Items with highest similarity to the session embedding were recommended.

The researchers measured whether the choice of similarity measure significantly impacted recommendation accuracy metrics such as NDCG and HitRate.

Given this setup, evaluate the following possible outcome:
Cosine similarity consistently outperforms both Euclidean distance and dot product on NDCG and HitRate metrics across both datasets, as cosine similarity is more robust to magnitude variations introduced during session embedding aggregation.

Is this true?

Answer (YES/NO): NO